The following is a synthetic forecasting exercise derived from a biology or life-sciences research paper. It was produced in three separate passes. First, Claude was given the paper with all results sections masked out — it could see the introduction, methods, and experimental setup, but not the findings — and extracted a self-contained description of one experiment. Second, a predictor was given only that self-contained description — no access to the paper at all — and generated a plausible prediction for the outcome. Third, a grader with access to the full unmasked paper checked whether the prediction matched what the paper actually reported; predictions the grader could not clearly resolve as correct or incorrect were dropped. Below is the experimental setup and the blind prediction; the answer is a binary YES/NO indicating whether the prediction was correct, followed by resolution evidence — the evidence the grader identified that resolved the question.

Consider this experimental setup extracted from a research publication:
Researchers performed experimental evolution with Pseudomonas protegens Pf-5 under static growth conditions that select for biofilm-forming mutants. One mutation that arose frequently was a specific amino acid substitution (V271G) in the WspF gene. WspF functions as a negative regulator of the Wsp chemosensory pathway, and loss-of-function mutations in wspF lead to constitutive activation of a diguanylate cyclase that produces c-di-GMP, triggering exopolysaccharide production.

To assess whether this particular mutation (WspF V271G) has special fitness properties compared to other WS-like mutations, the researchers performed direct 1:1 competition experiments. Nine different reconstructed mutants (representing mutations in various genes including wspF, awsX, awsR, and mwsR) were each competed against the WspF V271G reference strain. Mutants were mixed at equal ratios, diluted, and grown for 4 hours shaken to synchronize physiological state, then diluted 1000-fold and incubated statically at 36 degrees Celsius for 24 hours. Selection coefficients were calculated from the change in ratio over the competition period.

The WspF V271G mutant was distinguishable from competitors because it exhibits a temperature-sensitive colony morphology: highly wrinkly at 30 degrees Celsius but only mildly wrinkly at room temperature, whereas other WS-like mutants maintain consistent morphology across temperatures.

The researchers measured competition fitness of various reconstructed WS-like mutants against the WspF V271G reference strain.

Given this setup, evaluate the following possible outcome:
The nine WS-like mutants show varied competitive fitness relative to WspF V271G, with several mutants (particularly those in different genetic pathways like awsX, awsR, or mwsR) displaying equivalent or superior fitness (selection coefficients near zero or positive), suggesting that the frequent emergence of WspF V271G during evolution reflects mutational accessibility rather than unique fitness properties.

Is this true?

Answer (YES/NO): NO